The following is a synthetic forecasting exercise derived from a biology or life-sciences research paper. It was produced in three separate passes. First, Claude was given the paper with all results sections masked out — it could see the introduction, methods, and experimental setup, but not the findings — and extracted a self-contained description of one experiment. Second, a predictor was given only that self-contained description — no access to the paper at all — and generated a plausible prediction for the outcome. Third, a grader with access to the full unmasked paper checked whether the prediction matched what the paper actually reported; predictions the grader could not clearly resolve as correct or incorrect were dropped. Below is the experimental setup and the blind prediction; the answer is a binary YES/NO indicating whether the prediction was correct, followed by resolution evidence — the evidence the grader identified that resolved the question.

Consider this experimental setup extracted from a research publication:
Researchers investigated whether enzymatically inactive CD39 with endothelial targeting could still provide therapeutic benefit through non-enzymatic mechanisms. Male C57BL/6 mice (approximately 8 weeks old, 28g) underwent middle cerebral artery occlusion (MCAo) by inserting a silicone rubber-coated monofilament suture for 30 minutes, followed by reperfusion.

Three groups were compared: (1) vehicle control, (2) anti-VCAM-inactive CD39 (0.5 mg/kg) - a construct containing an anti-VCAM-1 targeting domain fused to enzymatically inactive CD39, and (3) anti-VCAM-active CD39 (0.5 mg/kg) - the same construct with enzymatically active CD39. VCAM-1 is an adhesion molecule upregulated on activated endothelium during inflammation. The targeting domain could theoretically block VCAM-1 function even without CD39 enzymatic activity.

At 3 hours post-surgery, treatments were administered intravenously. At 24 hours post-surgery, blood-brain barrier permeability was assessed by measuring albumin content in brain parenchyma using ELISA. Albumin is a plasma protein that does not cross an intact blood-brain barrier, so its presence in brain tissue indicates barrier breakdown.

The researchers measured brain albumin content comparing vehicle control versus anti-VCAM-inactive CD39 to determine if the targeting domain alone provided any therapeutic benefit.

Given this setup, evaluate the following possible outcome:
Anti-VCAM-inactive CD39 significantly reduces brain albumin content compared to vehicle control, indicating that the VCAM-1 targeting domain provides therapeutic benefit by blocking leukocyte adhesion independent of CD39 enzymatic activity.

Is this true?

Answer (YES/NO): NO